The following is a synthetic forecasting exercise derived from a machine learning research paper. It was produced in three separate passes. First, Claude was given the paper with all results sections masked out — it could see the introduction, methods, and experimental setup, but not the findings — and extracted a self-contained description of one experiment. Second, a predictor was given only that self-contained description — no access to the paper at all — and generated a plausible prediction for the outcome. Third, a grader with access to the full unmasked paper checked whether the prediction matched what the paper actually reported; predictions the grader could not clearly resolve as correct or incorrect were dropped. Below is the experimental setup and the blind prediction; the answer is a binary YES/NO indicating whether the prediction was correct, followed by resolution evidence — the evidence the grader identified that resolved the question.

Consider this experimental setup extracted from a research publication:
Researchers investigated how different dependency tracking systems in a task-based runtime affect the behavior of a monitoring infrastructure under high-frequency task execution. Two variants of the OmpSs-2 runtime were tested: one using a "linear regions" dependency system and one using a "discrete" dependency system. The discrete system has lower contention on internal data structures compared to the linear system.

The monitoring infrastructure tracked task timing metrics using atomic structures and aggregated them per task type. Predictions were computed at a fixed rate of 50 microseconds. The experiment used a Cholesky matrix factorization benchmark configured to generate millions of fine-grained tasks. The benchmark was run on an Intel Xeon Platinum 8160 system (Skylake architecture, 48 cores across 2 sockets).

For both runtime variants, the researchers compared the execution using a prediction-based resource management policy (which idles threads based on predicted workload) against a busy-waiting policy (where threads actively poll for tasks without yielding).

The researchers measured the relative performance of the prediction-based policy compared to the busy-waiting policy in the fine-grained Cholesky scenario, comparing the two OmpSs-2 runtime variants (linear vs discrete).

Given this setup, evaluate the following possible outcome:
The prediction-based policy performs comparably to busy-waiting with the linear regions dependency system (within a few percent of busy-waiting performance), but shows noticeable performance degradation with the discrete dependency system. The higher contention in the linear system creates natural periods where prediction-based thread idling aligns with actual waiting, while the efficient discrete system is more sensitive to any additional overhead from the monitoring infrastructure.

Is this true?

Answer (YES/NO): YES